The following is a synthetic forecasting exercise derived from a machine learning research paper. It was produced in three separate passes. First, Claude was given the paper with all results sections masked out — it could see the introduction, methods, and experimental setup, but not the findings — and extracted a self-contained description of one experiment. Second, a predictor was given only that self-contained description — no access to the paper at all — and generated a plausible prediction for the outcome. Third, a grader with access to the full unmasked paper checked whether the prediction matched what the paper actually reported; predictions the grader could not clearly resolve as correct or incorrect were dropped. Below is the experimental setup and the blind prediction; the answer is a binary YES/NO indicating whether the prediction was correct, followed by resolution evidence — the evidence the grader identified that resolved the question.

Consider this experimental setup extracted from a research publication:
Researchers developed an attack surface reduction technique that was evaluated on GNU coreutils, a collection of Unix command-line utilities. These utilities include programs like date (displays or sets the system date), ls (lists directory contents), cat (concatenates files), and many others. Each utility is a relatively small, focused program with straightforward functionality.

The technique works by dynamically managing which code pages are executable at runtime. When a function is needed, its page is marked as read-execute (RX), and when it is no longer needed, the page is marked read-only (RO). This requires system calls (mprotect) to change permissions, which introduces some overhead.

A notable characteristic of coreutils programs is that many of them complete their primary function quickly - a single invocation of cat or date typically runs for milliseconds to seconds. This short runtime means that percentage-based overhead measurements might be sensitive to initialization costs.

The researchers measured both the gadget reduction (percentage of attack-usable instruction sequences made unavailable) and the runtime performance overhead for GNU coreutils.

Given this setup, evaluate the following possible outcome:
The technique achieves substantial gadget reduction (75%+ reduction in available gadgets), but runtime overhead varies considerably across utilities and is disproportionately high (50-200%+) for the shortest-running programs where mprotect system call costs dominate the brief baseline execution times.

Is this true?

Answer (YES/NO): NO